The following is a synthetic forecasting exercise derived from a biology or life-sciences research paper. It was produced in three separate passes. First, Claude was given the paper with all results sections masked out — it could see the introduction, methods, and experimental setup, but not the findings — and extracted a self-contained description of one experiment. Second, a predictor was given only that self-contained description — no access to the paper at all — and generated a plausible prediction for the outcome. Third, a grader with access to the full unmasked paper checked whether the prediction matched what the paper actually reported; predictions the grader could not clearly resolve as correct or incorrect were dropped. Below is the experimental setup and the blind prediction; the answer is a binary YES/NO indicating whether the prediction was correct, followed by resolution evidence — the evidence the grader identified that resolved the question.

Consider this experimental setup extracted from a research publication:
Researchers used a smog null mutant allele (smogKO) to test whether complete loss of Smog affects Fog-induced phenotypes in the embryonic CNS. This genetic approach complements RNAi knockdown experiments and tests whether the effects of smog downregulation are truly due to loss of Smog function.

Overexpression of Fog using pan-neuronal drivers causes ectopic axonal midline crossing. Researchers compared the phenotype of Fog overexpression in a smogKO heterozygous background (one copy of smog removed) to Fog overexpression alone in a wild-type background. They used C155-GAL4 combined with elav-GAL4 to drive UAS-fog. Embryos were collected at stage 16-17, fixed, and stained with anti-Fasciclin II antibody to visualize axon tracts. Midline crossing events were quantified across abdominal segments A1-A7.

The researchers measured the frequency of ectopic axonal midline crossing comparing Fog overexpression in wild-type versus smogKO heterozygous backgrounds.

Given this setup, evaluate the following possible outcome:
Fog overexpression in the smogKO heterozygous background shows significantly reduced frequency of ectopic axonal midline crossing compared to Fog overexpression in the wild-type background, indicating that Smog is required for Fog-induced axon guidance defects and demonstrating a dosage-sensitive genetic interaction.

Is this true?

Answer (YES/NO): NO